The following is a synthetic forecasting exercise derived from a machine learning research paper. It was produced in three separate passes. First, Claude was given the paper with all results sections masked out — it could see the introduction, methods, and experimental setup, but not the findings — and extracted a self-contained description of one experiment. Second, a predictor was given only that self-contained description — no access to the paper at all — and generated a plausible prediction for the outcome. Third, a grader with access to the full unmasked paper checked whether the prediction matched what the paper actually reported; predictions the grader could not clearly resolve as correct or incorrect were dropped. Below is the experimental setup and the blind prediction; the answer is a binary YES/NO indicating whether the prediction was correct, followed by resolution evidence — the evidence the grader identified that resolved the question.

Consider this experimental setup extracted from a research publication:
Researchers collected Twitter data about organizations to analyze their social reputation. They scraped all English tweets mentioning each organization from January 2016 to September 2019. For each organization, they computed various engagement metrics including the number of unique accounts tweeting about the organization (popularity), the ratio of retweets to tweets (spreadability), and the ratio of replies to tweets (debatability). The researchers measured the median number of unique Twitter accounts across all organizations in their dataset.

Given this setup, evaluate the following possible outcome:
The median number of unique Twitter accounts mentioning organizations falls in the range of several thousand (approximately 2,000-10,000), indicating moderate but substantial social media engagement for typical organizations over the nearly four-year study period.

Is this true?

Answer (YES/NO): NO